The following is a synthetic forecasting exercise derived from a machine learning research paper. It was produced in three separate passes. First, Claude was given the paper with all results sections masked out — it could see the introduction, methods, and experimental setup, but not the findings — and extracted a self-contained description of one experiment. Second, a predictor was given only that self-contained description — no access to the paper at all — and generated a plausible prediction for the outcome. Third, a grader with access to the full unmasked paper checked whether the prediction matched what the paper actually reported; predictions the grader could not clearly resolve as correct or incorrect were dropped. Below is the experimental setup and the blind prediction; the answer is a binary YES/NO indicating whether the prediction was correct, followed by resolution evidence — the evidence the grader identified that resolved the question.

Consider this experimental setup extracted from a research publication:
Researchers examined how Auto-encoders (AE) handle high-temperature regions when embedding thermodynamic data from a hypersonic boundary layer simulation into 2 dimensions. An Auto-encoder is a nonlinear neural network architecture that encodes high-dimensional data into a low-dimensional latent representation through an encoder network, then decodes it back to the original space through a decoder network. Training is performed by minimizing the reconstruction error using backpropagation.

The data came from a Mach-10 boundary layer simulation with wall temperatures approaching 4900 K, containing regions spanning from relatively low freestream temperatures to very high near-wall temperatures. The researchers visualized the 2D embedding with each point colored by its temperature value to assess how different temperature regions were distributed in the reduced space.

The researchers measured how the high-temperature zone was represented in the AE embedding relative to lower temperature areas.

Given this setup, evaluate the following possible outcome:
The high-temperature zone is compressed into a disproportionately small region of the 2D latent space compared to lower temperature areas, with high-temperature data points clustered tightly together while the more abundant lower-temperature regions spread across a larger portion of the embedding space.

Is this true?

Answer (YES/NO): YES